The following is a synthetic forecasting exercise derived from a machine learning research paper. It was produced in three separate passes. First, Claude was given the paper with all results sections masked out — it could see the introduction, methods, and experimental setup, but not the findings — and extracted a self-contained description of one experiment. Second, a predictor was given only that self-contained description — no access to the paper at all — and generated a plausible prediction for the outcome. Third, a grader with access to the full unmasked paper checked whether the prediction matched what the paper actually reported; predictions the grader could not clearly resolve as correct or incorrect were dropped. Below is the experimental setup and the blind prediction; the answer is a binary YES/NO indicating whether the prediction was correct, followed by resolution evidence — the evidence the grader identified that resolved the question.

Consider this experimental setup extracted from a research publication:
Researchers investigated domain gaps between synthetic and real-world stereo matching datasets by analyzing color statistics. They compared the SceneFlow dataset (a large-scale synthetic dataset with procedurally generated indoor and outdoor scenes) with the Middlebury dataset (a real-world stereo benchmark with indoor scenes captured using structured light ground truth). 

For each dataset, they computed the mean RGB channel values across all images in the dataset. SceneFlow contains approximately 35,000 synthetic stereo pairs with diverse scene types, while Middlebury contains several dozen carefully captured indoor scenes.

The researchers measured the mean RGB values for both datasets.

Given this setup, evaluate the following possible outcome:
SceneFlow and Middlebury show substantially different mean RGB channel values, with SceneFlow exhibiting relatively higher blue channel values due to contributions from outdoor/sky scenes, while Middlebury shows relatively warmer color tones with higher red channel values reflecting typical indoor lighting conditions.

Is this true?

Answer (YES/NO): YES